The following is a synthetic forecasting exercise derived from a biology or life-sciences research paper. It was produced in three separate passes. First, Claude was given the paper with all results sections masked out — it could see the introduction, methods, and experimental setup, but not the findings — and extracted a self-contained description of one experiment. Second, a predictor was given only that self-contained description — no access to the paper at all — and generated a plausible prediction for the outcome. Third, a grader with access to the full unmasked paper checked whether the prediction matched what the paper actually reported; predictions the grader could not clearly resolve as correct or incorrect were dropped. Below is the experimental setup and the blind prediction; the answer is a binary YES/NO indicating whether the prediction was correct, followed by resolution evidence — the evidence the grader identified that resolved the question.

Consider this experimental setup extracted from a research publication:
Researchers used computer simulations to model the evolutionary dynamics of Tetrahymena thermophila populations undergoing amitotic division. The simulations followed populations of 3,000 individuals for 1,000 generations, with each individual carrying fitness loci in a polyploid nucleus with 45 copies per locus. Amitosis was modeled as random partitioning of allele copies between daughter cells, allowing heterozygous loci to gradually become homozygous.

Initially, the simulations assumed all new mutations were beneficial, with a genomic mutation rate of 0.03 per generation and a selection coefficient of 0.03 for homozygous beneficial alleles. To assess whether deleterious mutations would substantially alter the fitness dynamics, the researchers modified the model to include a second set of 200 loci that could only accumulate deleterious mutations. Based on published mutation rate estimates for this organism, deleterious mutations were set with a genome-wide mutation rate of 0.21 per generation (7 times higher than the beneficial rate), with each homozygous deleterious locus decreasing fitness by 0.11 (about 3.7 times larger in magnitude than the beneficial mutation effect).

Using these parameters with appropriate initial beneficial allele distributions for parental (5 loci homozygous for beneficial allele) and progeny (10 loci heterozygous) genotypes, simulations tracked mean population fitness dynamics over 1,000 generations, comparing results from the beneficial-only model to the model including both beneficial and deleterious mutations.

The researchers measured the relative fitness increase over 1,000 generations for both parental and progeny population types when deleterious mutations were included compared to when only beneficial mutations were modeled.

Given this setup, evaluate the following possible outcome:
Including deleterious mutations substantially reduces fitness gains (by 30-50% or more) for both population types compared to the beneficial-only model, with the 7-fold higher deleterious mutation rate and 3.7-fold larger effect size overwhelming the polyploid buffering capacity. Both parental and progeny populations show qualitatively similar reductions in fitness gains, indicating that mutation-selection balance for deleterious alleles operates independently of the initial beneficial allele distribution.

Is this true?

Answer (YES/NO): NO